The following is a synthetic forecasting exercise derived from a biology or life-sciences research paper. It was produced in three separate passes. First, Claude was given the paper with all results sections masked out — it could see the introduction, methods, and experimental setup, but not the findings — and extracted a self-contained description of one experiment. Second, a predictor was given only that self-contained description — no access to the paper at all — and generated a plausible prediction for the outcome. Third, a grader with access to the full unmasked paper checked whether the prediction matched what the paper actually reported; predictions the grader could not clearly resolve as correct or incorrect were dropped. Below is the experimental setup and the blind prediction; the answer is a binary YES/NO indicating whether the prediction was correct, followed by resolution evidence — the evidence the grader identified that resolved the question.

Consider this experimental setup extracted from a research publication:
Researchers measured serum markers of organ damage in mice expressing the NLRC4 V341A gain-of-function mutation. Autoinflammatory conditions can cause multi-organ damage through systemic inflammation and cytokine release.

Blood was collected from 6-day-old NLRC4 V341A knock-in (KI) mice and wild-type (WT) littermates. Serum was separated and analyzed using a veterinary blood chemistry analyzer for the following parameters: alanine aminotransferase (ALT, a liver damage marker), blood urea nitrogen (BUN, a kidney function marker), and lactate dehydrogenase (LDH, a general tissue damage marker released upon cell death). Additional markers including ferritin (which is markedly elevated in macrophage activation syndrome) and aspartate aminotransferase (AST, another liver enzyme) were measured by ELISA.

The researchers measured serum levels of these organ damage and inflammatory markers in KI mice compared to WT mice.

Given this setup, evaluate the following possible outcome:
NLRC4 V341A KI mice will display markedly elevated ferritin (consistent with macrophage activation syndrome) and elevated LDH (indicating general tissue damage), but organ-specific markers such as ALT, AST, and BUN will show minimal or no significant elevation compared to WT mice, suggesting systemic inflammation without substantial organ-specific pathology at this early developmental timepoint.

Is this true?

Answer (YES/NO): NO